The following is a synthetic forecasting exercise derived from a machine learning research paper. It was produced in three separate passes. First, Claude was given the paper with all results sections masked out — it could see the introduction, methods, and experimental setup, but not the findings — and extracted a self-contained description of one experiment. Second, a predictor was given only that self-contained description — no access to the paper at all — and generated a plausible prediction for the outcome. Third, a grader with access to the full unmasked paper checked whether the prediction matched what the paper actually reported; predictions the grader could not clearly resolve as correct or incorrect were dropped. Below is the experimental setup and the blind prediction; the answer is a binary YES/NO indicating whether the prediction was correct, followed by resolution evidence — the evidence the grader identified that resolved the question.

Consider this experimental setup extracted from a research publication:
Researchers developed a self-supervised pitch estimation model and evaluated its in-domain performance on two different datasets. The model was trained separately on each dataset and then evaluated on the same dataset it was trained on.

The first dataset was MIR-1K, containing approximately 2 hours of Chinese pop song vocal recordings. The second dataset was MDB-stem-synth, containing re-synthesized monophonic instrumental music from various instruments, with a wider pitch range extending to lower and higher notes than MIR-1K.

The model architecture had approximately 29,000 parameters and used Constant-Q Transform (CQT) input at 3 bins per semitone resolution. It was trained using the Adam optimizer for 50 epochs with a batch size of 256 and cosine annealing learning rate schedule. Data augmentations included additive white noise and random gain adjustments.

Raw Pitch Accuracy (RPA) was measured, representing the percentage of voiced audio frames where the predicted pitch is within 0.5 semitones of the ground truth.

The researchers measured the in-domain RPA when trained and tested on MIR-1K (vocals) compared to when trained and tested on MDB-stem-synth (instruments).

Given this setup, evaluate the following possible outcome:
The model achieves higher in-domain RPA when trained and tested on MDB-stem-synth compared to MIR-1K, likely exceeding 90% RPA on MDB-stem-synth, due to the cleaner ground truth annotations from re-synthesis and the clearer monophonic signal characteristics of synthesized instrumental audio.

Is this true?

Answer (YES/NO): NO